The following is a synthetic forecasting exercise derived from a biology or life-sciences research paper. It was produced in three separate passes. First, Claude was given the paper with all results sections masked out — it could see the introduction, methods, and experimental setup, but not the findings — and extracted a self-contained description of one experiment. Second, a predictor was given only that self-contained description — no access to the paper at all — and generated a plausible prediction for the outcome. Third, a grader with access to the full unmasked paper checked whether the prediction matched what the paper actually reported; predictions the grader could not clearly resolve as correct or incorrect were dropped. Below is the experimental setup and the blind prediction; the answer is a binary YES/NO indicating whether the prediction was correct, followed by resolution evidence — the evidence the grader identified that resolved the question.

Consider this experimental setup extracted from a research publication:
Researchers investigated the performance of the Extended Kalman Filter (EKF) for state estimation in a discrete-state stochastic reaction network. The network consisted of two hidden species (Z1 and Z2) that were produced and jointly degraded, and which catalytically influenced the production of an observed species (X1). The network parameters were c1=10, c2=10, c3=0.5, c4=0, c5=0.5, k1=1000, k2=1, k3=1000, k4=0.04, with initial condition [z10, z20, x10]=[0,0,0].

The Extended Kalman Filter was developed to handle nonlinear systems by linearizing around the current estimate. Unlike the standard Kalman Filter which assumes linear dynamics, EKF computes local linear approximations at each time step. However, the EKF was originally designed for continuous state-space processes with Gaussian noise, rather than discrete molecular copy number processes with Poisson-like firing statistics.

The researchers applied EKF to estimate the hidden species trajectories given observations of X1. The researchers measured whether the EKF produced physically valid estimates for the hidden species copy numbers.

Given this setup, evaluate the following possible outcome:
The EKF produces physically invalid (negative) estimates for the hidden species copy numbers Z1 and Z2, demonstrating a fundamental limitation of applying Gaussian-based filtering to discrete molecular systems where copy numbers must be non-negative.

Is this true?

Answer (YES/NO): NO